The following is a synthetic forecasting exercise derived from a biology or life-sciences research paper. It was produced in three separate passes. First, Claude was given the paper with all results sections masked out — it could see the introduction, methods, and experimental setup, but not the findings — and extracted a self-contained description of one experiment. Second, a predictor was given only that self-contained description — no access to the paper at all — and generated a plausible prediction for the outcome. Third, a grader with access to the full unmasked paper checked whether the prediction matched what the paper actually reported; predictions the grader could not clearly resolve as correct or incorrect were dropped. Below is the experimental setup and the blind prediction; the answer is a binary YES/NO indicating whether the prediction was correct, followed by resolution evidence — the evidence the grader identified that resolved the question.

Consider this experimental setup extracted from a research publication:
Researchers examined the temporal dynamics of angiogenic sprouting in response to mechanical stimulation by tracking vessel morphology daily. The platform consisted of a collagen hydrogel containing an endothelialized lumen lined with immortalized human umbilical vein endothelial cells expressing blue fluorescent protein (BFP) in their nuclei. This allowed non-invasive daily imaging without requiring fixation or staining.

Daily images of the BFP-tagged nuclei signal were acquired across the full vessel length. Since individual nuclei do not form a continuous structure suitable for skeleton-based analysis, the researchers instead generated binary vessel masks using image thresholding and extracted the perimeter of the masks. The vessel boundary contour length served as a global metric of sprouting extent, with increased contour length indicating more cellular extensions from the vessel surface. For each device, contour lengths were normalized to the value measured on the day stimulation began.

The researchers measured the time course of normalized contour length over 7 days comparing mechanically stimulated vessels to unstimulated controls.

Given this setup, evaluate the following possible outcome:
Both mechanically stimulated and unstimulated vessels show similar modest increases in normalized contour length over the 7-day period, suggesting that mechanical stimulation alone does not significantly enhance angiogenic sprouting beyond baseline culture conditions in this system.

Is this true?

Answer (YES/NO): NO